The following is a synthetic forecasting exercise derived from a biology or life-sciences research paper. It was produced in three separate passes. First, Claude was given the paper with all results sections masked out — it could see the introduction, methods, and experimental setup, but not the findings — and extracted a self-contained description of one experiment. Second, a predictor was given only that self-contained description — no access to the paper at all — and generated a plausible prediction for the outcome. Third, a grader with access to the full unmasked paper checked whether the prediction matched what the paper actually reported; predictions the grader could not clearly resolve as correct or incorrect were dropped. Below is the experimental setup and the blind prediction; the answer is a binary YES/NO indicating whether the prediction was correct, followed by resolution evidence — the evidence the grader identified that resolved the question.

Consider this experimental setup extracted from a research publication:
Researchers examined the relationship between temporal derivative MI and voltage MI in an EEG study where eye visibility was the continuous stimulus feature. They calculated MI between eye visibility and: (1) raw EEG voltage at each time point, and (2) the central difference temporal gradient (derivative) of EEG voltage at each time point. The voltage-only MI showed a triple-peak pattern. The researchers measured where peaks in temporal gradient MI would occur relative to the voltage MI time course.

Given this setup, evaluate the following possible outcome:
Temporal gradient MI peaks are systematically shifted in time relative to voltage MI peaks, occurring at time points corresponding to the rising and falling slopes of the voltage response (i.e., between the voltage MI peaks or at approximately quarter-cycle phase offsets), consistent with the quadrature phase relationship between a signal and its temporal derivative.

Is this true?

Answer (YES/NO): YES